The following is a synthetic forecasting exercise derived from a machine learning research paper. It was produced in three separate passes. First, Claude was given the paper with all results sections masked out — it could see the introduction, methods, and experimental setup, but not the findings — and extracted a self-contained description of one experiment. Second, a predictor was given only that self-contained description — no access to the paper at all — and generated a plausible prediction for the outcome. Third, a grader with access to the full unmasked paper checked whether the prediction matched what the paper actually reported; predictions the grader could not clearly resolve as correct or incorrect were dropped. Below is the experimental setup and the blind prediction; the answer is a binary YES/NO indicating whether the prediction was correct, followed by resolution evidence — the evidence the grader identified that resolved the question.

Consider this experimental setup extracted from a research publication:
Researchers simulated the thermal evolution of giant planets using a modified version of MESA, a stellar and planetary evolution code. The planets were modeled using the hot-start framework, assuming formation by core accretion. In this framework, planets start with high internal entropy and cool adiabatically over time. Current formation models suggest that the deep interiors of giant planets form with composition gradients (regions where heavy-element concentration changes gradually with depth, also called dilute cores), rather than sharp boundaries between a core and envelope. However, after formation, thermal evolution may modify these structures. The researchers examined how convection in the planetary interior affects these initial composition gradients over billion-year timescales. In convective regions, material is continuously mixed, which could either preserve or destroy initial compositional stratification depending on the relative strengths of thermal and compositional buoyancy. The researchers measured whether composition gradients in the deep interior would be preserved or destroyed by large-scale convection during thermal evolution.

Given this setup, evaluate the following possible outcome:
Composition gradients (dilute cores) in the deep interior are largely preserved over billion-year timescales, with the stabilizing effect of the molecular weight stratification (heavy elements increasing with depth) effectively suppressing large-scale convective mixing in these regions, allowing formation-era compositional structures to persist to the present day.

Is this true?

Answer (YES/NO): NO